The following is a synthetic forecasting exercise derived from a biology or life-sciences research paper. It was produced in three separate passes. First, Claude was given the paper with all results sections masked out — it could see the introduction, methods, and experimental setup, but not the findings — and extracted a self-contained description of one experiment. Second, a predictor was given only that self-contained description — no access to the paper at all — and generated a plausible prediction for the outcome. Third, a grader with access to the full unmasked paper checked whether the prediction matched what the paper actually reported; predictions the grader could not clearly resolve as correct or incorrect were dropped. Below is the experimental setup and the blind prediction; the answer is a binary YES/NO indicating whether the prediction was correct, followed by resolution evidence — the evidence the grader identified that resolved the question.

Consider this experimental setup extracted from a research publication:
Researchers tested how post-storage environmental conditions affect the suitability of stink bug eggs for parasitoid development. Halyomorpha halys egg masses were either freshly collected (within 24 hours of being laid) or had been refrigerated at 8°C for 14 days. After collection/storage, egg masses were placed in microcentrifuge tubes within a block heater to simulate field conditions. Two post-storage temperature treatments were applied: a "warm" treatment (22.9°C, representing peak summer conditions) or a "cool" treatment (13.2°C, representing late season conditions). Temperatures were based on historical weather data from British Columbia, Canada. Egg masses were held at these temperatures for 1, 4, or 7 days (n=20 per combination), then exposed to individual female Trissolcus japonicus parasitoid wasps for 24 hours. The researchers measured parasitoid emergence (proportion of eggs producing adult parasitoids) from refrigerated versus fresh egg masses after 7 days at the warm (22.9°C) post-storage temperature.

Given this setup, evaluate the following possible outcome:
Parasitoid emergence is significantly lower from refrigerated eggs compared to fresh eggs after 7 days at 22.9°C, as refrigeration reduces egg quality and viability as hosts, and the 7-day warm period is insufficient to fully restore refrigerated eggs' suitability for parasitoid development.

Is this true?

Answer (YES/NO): NO